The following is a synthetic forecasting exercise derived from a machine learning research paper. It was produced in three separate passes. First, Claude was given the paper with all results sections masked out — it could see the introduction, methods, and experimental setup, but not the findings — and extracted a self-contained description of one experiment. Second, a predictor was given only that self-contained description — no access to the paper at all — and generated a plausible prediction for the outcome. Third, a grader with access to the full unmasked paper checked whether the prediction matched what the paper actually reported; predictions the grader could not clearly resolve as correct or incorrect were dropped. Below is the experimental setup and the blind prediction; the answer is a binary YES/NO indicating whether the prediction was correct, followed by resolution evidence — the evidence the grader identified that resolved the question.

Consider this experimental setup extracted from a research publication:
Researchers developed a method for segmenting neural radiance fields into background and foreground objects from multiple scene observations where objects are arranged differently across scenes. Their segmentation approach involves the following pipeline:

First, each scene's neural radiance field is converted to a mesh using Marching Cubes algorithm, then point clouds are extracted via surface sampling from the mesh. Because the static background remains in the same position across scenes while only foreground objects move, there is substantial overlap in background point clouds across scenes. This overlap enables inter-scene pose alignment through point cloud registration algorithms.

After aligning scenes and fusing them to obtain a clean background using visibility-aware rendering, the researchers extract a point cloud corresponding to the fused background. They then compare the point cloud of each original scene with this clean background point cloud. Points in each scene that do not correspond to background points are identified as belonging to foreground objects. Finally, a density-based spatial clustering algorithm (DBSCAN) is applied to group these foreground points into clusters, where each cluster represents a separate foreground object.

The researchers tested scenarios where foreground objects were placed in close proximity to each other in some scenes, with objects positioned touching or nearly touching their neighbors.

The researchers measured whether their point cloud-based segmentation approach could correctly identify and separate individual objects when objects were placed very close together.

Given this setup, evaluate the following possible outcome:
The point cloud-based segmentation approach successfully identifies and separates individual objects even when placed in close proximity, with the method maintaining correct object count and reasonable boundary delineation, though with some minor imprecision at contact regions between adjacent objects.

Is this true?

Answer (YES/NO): NO